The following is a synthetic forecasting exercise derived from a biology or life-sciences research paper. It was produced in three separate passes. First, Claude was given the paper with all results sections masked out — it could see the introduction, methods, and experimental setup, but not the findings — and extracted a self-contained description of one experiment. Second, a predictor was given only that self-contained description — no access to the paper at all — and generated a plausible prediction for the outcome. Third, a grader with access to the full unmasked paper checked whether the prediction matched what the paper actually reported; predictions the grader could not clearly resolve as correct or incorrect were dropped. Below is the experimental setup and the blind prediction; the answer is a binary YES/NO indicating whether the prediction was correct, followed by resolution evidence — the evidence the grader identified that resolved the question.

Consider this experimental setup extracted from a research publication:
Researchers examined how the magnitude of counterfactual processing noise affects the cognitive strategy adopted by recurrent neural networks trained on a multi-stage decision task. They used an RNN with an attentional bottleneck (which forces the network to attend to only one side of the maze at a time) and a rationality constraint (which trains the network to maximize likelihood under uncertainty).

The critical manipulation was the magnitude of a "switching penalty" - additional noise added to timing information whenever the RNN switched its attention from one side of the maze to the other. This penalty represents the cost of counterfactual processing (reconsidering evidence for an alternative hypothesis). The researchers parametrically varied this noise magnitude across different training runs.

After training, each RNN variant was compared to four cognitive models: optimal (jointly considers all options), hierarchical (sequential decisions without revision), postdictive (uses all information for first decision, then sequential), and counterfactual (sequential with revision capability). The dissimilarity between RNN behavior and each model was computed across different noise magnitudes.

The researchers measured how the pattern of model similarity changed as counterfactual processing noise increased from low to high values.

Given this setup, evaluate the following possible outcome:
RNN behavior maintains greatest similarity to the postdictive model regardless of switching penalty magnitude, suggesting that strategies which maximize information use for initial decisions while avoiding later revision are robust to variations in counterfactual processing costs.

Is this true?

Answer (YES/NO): NO